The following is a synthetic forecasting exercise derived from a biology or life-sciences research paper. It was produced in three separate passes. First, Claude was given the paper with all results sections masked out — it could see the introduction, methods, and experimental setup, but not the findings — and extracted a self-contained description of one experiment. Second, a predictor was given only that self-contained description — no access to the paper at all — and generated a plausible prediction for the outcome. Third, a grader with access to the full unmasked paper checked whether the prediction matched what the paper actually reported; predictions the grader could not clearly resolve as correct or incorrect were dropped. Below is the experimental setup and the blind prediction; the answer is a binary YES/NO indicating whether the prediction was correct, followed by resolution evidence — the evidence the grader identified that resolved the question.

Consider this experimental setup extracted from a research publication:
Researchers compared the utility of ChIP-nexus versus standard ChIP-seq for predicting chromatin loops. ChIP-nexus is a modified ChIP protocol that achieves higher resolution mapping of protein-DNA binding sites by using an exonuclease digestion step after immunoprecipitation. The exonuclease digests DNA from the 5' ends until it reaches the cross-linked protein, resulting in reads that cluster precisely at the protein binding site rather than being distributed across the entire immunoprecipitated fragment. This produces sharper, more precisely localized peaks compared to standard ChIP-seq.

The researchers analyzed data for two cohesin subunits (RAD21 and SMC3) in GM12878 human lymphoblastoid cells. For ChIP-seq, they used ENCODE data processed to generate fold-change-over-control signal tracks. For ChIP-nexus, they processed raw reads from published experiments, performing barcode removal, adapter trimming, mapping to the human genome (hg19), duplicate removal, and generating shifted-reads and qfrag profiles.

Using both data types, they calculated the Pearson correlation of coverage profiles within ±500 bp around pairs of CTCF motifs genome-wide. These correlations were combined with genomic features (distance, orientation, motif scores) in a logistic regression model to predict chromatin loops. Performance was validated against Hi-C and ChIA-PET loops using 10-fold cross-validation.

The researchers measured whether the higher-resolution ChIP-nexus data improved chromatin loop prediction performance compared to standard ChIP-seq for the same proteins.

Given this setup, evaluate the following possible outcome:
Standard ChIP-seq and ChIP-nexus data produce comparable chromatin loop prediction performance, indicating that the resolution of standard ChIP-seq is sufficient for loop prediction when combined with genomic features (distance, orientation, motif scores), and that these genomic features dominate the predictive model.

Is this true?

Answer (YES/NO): NO